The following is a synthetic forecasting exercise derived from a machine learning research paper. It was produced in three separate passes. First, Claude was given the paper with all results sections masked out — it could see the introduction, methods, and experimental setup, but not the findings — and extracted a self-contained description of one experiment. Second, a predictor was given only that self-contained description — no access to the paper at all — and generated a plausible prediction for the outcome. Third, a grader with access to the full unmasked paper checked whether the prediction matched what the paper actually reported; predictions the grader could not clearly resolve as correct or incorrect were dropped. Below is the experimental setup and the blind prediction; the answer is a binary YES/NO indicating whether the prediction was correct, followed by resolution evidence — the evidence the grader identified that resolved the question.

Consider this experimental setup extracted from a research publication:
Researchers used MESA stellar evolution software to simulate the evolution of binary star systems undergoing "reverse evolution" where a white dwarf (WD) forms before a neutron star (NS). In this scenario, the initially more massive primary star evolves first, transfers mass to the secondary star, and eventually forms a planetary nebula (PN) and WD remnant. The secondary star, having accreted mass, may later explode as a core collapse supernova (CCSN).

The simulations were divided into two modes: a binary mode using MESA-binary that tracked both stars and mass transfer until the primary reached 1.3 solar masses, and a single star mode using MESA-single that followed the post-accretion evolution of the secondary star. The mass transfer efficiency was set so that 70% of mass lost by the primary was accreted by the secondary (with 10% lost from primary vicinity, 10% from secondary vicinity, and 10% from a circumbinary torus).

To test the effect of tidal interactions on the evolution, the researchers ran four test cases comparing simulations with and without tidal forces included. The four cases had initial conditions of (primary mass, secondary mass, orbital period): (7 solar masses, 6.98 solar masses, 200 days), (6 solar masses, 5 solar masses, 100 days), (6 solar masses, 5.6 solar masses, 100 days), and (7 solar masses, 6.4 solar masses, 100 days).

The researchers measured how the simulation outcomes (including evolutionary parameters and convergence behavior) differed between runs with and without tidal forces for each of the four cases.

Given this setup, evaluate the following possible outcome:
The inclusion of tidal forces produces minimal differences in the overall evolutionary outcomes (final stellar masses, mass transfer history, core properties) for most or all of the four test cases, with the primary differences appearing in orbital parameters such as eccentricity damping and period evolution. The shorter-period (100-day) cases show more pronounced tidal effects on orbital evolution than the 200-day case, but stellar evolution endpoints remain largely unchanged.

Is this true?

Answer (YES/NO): NO